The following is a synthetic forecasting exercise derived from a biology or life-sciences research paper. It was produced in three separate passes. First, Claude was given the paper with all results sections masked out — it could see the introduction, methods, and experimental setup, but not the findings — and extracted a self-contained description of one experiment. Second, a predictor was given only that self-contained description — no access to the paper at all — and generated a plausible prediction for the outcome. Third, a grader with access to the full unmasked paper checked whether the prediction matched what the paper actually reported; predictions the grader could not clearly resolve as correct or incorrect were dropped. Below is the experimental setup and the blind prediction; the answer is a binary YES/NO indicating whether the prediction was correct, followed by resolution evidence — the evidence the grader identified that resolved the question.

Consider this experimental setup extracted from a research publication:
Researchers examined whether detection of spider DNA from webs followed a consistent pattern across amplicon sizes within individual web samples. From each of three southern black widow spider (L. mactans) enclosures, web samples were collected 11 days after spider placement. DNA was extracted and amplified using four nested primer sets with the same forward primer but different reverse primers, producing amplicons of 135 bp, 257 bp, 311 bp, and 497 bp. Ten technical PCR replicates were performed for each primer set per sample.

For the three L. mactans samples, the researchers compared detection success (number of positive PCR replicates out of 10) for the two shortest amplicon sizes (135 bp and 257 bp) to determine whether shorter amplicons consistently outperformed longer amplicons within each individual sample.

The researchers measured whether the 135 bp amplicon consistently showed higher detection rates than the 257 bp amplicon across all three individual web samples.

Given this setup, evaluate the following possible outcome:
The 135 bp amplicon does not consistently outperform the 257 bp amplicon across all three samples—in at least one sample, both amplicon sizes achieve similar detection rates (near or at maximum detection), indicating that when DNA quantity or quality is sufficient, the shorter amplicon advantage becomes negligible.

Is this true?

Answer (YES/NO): YES